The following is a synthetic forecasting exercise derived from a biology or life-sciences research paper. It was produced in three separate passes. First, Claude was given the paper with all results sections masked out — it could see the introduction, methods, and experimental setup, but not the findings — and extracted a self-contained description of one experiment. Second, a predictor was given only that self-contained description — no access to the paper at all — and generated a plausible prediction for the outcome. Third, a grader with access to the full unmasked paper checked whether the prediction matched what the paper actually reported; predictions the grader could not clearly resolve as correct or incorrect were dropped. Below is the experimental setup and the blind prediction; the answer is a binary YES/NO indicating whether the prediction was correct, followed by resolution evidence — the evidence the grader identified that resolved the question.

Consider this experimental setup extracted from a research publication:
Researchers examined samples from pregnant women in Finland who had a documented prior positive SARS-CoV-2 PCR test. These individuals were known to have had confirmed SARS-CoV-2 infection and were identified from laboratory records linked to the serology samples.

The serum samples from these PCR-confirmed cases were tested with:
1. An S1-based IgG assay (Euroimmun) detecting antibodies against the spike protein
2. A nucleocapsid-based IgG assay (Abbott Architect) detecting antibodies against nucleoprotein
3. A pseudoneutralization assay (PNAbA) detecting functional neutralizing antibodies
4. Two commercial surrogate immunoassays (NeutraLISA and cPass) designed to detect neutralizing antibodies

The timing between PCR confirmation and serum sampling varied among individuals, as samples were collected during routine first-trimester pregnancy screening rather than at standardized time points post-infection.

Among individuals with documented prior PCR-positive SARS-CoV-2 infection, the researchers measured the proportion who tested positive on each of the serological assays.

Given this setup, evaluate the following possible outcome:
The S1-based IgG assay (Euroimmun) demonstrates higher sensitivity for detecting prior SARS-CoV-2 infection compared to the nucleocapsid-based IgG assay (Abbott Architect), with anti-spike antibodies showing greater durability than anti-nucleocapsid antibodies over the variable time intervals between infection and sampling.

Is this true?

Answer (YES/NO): YES